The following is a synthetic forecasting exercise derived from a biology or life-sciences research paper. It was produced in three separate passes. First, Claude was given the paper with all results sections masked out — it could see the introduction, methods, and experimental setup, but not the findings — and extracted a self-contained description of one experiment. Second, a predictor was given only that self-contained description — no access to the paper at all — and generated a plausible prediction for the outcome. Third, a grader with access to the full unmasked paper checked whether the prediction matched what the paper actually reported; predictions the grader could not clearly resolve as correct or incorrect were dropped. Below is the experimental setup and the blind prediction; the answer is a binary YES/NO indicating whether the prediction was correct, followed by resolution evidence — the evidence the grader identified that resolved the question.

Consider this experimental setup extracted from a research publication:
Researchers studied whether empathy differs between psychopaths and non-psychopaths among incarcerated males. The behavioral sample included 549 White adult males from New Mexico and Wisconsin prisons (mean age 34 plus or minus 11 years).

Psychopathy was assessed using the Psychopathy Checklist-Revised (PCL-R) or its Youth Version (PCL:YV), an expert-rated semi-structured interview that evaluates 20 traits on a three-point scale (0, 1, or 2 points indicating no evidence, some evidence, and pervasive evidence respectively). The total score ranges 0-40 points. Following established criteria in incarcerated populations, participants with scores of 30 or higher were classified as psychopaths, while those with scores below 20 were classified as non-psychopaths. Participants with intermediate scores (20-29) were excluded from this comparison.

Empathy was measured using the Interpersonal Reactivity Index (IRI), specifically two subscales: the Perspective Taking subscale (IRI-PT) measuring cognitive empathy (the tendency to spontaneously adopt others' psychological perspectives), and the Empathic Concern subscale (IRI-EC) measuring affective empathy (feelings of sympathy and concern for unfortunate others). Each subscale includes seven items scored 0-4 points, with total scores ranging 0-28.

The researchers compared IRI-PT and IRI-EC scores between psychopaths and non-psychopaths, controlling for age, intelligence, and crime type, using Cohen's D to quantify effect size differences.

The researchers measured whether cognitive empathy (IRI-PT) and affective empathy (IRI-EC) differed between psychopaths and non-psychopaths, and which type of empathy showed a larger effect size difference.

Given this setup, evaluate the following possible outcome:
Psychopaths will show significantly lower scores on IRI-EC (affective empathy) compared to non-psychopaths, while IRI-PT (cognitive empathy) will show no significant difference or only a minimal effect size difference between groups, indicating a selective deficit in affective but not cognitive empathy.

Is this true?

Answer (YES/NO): NO